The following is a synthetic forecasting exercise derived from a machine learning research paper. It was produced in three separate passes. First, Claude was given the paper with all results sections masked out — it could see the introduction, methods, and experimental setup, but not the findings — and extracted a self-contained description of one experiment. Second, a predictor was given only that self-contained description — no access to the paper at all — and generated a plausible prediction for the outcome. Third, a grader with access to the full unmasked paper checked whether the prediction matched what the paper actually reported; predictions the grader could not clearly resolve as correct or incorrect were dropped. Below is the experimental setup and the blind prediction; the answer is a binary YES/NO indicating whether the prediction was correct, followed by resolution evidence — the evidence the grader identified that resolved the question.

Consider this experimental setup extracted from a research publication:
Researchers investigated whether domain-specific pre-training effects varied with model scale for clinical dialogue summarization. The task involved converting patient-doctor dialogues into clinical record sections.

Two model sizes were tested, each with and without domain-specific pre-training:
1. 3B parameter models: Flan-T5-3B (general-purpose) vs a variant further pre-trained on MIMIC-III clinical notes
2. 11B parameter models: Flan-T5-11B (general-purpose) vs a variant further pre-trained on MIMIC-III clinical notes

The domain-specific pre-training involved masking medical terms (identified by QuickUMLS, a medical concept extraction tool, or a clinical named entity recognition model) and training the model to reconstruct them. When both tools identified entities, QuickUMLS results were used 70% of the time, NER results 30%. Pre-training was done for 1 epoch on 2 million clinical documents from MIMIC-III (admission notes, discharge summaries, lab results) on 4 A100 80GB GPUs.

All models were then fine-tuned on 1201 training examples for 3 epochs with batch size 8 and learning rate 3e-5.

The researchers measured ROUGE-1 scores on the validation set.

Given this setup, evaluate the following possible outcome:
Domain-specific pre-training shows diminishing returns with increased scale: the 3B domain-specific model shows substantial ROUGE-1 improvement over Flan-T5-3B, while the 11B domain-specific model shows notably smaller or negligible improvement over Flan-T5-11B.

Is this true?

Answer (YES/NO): NO